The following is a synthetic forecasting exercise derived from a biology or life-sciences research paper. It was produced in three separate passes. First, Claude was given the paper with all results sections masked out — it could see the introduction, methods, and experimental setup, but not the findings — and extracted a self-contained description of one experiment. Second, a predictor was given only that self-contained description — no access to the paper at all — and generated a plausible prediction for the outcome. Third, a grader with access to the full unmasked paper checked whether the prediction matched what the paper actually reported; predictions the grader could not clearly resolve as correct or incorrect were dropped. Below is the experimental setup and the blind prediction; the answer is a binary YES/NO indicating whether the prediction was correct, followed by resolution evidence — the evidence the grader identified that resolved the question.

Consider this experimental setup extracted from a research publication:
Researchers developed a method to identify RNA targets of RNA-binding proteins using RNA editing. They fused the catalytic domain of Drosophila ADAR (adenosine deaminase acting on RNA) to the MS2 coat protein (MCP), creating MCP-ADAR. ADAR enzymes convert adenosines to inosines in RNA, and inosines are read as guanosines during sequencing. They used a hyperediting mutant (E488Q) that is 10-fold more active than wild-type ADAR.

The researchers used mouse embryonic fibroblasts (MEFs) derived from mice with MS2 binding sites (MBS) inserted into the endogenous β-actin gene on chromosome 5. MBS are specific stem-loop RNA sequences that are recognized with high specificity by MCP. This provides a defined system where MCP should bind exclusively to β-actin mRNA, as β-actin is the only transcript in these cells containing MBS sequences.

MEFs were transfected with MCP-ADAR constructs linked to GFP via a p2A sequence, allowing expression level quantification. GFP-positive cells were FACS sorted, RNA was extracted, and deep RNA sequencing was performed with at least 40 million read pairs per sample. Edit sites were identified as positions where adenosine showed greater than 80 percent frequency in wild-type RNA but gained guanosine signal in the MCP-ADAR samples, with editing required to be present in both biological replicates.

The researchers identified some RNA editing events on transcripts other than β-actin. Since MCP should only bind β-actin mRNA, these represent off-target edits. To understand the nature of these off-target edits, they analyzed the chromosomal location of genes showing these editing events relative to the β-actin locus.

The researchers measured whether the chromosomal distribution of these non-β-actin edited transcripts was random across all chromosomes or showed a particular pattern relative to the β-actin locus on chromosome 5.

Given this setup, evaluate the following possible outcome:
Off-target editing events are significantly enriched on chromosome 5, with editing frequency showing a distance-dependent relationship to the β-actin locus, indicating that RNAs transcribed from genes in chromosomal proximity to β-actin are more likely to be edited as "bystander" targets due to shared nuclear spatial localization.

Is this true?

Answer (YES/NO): YES